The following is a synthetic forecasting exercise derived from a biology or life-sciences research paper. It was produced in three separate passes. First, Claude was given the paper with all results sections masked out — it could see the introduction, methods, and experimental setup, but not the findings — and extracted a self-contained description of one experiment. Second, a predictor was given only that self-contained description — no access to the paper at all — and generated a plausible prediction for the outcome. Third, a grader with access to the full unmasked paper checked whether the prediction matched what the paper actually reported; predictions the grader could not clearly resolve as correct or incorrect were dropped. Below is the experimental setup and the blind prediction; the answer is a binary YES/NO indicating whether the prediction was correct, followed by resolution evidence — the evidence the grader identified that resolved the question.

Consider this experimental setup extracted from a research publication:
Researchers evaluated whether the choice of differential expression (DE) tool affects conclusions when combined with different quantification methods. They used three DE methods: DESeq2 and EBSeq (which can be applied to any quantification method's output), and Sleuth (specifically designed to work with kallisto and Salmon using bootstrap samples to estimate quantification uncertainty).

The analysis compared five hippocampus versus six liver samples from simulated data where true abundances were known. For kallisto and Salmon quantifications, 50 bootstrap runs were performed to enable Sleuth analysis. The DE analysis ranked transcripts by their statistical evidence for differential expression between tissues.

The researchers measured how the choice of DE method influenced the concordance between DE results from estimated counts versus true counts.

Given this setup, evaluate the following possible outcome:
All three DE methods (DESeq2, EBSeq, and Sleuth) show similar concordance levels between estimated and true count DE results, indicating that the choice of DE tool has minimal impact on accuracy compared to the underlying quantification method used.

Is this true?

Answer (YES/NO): NO